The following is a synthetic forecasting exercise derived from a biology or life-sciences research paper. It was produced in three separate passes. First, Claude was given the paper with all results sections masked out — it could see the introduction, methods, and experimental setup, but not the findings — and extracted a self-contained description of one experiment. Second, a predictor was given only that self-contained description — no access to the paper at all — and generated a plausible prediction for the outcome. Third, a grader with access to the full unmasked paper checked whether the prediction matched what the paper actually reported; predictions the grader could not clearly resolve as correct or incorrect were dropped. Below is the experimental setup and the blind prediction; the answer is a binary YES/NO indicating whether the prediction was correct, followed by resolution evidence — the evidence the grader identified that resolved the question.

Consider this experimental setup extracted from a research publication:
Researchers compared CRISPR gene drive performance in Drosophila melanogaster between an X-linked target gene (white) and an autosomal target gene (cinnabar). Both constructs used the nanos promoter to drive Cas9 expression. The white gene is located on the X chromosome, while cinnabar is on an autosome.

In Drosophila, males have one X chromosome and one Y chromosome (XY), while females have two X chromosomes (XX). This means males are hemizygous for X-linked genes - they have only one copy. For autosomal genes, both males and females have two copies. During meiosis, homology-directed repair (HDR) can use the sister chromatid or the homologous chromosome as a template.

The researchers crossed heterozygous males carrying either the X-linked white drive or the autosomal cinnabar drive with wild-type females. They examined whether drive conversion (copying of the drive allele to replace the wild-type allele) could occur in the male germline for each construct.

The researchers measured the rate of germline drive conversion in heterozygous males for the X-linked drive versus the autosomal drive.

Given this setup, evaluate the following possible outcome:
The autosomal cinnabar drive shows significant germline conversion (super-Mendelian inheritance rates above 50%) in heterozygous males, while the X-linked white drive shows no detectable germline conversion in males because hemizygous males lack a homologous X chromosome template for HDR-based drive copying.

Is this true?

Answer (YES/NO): YES